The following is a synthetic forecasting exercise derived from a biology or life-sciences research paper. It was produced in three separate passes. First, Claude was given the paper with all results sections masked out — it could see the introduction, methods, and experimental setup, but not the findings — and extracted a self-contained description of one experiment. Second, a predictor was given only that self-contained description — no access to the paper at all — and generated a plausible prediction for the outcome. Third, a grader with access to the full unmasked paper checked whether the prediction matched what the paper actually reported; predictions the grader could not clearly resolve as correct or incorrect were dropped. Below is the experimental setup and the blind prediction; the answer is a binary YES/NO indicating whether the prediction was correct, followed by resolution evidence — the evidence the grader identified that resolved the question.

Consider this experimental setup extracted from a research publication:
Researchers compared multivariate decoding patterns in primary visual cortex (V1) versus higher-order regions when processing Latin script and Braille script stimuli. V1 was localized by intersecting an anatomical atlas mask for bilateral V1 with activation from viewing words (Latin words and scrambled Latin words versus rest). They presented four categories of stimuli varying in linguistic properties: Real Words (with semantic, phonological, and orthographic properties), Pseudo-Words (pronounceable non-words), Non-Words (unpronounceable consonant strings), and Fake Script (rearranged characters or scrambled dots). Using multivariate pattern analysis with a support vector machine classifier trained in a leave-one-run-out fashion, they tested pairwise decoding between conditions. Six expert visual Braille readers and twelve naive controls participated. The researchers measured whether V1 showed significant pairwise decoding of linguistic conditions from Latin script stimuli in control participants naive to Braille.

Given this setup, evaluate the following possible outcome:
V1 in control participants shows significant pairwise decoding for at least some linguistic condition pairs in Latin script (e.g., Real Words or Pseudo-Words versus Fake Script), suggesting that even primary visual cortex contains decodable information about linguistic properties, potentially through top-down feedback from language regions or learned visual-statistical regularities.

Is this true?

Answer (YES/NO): YES